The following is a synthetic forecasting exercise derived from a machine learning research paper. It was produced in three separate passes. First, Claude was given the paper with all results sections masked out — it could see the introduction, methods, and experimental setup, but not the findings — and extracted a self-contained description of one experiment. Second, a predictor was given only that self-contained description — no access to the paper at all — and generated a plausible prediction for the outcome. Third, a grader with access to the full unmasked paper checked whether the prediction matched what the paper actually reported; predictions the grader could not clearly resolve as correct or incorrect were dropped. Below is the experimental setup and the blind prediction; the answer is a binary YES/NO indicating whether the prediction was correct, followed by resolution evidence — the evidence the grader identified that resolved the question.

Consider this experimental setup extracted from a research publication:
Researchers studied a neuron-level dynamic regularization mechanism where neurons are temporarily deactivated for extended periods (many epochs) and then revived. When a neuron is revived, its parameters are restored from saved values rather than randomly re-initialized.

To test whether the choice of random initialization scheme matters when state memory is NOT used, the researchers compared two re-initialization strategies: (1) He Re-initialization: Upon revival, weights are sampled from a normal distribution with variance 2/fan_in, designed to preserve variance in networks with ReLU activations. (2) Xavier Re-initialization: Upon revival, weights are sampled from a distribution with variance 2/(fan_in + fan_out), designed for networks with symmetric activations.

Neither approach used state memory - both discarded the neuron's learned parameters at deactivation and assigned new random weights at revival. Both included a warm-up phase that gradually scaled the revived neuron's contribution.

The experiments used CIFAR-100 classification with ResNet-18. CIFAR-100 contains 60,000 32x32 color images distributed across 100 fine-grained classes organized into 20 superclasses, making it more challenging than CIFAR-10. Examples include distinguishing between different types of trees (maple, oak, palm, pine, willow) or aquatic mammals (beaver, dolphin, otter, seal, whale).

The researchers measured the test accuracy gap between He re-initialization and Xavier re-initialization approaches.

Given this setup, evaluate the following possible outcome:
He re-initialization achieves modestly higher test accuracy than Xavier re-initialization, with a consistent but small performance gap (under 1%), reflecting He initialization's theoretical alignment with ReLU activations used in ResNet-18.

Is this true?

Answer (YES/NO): NO